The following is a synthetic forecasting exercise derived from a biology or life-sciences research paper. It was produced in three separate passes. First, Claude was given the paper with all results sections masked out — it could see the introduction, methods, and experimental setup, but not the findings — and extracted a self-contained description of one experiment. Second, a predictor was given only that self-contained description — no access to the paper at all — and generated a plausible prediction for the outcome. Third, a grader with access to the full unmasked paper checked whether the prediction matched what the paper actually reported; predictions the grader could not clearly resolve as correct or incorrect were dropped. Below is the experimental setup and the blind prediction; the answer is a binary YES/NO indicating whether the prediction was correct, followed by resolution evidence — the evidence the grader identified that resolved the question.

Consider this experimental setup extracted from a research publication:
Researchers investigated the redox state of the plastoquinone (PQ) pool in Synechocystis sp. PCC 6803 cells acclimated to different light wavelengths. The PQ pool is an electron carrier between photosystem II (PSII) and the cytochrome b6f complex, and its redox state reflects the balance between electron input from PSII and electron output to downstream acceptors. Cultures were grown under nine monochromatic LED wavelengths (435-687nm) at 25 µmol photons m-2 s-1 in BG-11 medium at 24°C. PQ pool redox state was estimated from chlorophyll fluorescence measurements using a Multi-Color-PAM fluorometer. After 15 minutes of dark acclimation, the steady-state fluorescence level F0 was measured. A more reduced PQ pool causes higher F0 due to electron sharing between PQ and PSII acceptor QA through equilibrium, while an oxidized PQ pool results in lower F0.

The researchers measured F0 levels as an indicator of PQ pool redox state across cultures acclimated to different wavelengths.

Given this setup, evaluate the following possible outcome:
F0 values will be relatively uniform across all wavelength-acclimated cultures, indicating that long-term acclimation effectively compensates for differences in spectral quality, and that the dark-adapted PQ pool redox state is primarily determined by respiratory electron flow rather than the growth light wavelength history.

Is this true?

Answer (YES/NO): NO